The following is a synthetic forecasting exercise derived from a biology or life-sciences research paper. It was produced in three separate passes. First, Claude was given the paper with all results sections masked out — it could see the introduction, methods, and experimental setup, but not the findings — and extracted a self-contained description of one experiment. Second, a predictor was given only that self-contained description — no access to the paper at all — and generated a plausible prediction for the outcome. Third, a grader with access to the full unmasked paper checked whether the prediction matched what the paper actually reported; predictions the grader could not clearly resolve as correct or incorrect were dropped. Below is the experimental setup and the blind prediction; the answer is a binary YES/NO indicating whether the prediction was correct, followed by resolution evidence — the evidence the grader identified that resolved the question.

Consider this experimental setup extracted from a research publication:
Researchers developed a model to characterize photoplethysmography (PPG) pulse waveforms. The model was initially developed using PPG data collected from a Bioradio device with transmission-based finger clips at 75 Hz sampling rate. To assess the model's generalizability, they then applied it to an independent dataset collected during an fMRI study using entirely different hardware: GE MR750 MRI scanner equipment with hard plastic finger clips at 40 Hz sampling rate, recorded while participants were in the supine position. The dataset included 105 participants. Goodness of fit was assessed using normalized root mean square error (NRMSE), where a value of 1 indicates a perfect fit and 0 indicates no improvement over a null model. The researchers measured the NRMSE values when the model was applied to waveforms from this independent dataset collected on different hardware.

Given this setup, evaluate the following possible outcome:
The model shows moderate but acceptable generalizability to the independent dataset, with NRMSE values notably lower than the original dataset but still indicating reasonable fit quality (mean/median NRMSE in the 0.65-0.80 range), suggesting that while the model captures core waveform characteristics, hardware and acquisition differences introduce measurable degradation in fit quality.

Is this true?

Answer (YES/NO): NO